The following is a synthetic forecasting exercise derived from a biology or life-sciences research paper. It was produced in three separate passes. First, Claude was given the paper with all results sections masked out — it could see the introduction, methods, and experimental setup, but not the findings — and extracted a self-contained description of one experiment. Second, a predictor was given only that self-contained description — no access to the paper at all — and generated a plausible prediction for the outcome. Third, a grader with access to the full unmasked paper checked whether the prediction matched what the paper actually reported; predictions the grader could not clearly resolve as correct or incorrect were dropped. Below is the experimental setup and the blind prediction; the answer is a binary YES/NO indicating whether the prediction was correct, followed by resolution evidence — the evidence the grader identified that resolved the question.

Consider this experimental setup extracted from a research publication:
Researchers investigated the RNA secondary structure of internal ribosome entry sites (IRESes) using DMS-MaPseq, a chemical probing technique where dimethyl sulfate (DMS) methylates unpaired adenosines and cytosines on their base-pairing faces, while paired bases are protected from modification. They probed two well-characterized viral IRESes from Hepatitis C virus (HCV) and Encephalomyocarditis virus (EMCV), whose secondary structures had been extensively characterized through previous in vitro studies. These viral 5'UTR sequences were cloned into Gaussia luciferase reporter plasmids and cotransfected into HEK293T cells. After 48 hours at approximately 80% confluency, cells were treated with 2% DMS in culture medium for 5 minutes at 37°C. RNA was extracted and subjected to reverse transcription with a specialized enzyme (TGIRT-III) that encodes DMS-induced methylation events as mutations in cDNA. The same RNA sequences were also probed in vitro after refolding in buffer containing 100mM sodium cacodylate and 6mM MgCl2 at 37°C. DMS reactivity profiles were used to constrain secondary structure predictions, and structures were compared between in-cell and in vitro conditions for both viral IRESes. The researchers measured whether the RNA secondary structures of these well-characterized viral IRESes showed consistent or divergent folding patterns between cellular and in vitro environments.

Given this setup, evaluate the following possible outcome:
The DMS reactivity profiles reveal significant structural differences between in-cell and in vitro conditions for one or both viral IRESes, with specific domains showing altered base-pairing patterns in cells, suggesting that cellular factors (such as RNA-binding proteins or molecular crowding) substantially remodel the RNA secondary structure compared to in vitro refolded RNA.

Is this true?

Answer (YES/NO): NO